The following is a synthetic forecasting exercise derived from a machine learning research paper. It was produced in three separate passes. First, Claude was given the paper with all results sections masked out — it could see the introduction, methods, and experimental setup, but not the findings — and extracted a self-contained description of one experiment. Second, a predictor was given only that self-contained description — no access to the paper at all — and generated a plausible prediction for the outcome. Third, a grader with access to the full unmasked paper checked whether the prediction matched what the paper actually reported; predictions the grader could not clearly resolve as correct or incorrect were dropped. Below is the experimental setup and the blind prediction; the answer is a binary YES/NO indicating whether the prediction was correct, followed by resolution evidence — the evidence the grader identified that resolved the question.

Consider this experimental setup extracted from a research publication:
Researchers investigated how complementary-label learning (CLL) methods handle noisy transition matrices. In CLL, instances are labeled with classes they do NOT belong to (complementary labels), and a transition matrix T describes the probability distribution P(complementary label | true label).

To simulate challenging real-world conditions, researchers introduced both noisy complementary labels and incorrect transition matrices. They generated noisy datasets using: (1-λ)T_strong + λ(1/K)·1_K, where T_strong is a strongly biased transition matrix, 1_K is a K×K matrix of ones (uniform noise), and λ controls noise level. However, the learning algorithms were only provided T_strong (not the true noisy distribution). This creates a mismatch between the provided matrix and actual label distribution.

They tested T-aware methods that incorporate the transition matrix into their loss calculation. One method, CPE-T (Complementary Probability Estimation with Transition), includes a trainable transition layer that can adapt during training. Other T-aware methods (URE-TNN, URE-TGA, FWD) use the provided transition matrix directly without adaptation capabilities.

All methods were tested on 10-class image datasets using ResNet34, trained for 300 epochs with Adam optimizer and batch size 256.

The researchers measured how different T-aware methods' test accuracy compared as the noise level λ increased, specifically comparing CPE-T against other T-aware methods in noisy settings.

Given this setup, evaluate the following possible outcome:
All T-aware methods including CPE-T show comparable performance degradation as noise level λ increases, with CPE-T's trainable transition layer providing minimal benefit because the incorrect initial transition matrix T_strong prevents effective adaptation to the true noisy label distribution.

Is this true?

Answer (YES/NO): NO